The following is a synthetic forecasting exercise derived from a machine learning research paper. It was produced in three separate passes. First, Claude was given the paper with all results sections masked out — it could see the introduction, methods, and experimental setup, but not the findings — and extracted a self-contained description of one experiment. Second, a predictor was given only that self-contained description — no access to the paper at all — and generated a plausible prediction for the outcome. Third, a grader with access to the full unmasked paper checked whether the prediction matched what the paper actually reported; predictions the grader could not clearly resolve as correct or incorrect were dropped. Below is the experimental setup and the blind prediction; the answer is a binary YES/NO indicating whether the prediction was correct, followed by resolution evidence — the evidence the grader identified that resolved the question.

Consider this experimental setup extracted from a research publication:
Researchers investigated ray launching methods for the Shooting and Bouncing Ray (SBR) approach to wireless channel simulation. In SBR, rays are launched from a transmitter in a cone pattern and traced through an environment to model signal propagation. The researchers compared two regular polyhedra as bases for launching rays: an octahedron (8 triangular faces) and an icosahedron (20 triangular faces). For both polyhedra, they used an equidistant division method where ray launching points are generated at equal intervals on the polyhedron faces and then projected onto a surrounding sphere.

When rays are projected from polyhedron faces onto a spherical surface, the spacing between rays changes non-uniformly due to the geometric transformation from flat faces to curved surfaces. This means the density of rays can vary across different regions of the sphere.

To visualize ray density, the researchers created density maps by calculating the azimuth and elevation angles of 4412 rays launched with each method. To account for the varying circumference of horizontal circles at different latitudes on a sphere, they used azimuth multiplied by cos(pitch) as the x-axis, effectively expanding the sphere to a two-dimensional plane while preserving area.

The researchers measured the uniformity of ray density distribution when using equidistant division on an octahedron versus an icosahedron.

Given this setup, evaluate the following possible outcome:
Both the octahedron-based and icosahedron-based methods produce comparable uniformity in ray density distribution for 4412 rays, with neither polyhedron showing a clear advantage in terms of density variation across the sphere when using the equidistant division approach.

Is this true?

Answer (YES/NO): NO